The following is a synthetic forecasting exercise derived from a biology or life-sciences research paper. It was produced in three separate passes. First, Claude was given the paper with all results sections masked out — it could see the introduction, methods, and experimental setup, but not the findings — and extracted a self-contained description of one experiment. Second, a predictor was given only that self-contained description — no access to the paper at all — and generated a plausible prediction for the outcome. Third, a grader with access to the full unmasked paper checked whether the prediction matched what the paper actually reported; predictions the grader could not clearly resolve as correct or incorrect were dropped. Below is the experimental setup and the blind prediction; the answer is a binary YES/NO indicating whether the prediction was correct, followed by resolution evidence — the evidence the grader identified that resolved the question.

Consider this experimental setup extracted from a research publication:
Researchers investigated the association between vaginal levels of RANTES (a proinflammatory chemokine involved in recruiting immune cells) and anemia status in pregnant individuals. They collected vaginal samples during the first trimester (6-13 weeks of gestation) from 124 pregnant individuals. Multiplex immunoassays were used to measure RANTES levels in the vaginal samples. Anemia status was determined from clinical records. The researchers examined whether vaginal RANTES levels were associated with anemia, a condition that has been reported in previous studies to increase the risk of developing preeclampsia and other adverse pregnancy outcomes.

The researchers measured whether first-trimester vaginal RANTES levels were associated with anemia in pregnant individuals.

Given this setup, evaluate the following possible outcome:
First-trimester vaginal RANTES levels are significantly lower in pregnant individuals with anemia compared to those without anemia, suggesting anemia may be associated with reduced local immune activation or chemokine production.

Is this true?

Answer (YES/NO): NO